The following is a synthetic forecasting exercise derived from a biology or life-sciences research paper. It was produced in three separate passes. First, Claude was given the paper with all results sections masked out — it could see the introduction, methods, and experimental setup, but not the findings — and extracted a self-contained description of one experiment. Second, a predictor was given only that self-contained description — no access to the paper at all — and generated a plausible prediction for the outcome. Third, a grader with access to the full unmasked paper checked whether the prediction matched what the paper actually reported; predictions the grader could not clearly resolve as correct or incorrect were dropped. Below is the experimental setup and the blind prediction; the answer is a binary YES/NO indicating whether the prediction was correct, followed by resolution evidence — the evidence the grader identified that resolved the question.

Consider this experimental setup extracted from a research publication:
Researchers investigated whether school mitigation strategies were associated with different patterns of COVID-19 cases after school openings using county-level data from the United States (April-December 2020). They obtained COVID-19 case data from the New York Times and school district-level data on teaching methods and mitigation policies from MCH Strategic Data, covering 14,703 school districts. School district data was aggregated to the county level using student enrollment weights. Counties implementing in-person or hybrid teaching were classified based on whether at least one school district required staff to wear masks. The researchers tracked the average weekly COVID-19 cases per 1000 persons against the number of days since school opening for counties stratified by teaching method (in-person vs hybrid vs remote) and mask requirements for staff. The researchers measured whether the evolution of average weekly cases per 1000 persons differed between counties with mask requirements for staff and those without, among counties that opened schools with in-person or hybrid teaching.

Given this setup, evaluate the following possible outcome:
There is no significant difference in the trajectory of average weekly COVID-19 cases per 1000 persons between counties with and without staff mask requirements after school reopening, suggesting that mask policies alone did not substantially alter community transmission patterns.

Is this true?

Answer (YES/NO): NO